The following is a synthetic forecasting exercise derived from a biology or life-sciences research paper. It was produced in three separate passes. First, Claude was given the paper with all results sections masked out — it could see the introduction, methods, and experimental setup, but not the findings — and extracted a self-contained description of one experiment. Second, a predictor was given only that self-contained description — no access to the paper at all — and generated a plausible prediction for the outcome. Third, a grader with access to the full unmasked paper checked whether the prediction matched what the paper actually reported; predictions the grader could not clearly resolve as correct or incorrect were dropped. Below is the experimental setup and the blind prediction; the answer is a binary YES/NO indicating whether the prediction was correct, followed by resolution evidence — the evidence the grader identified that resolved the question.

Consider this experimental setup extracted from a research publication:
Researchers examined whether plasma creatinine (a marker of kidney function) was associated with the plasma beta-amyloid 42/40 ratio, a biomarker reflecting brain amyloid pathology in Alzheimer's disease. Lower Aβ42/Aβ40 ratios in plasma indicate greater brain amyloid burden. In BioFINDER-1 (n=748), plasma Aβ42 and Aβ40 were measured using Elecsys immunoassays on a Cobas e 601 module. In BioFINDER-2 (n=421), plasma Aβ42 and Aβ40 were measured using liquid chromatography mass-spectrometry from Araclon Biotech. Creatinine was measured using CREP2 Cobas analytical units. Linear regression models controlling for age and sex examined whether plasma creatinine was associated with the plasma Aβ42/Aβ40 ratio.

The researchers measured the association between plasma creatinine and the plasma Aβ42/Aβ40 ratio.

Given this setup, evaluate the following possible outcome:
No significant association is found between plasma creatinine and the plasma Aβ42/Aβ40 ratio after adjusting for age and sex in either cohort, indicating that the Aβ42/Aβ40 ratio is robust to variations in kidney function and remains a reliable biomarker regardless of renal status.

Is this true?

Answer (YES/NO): YES